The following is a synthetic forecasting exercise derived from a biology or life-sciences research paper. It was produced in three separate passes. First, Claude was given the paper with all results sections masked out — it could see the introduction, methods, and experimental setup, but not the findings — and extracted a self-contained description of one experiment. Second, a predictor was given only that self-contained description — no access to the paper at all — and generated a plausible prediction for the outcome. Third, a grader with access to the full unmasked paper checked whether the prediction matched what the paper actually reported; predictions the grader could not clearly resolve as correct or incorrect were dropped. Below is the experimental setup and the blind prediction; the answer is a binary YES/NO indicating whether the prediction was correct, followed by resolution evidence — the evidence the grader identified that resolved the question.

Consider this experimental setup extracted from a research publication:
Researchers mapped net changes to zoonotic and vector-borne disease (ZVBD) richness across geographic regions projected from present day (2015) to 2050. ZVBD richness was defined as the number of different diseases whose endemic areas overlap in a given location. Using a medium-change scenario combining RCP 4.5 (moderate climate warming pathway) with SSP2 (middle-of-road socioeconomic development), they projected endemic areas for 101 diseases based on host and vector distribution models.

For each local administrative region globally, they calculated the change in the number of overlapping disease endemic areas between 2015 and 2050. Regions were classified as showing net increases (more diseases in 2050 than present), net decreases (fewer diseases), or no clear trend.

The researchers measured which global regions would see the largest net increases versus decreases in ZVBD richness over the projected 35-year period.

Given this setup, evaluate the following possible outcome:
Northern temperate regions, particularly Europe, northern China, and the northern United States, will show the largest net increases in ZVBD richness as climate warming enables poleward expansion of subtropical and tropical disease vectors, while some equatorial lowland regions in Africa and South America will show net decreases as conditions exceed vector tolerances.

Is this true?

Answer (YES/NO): NO